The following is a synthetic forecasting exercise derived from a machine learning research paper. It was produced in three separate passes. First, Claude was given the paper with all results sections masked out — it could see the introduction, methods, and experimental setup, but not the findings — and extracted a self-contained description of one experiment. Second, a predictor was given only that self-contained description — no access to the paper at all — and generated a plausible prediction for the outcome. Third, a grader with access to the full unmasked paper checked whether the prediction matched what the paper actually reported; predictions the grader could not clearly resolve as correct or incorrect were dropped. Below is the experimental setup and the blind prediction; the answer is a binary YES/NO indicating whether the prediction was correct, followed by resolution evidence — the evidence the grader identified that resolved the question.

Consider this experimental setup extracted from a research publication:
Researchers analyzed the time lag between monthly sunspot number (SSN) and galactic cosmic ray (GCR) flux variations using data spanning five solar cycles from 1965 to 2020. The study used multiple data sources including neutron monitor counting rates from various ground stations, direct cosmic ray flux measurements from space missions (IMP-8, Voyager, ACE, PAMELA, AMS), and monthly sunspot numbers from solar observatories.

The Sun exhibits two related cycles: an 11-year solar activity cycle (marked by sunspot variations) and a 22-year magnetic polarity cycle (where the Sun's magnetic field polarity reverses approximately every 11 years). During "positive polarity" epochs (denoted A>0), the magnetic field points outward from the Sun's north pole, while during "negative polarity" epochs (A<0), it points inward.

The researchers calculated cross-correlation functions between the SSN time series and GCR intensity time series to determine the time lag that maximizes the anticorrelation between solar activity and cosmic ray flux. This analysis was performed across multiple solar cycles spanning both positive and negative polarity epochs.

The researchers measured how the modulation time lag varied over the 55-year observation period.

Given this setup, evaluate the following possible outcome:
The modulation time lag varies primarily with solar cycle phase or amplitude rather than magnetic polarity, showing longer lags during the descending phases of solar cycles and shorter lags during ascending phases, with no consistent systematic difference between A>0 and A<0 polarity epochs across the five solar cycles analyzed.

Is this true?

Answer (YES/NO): NO